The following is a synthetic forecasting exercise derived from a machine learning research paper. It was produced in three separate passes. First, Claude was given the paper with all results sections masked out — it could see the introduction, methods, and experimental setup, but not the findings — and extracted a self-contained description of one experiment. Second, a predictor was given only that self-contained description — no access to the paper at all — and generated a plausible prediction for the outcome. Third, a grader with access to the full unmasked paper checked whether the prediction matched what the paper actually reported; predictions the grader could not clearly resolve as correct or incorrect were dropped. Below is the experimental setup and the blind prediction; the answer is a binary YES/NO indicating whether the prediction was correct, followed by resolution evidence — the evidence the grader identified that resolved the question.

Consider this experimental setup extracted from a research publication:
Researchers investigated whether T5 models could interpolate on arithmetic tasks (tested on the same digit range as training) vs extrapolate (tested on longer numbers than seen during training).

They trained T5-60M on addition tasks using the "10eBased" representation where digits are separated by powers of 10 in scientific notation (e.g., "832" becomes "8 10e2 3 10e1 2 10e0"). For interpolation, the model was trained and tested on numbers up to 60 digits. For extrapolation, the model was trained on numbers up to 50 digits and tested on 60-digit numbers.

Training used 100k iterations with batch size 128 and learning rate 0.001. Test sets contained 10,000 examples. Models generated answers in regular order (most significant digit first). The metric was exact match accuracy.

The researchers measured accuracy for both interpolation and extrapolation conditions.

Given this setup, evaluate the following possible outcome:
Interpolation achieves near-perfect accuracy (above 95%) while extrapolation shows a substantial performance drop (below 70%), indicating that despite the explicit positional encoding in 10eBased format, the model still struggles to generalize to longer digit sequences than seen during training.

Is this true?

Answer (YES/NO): YES